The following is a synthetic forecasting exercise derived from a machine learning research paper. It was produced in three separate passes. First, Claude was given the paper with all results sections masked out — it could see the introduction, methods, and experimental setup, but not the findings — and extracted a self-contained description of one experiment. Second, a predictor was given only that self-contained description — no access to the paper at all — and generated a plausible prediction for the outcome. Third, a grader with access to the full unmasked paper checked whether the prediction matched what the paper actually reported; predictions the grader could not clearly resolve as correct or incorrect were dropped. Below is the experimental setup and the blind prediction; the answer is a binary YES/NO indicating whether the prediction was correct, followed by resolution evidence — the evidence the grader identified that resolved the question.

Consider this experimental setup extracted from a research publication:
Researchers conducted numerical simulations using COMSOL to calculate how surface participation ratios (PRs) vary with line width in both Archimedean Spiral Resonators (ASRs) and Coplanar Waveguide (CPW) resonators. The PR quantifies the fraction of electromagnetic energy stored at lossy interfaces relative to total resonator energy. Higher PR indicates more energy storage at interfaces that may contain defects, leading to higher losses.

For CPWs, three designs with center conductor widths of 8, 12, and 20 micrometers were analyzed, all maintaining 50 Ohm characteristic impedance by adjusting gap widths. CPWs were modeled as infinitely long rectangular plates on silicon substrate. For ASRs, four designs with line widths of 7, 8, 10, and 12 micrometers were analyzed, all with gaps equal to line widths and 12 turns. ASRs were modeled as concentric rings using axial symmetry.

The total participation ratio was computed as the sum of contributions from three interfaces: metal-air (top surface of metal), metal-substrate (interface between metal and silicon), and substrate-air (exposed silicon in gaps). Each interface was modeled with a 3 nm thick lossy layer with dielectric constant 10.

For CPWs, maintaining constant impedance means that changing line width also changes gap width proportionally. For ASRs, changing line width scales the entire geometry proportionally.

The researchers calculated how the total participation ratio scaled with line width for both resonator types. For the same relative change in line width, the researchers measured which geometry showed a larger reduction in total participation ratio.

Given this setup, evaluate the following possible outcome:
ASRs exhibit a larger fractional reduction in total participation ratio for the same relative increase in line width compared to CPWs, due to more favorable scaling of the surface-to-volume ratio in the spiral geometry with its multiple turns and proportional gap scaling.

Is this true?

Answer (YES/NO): NO